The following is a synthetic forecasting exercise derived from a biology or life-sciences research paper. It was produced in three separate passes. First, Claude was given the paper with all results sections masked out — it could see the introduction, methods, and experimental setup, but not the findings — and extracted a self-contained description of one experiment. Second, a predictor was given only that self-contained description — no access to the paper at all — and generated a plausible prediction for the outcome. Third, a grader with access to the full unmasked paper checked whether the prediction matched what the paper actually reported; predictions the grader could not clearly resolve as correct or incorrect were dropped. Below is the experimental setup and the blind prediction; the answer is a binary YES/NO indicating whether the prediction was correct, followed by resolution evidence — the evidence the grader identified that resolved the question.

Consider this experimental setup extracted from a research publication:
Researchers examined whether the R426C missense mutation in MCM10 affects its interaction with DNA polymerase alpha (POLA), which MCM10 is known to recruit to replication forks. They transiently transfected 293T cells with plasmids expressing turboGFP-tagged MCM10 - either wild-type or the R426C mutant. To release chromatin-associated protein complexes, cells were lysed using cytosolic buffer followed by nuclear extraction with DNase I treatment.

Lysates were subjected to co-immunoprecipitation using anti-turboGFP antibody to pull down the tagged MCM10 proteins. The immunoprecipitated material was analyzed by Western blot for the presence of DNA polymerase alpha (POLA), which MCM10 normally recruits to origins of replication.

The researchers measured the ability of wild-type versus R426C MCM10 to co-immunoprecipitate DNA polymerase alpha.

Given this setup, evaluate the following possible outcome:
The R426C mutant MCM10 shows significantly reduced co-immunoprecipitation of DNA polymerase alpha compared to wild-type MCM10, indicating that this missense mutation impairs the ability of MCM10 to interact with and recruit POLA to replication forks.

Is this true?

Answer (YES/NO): NO